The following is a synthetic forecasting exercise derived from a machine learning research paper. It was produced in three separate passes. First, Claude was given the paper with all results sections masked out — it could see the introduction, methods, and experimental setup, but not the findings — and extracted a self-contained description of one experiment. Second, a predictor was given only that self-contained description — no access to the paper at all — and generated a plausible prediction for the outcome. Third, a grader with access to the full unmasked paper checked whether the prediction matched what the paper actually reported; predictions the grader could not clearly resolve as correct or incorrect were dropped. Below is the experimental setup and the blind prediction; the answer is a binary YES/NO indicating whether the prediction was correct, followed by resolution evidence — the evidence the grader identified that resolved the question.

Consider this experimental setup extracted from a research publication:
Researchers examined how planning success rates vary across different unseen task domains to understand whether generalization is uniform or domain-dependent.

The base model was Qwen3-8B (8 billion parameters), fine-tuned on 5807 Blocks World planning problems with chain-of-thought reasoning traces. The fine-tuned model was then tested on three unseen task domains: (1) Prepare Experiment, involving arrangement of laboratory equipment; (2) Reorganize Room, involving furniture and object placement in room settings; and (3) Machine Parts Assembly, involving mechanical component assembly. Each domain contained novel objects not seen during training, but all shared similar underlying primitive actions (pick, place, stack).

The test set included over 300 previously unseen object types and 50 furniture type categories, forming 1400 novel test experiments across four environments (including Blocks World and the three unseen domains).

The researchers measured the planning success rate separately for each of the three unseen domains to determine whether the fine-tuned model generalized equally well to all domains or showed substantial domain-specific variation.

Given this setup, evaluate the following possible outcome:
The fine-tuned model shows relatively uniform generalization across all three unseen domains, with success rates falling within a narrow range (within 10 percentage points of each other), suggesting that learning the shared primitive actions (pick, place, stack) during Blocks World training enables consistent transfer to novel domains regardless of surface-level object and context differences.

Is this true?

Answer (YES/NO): NO